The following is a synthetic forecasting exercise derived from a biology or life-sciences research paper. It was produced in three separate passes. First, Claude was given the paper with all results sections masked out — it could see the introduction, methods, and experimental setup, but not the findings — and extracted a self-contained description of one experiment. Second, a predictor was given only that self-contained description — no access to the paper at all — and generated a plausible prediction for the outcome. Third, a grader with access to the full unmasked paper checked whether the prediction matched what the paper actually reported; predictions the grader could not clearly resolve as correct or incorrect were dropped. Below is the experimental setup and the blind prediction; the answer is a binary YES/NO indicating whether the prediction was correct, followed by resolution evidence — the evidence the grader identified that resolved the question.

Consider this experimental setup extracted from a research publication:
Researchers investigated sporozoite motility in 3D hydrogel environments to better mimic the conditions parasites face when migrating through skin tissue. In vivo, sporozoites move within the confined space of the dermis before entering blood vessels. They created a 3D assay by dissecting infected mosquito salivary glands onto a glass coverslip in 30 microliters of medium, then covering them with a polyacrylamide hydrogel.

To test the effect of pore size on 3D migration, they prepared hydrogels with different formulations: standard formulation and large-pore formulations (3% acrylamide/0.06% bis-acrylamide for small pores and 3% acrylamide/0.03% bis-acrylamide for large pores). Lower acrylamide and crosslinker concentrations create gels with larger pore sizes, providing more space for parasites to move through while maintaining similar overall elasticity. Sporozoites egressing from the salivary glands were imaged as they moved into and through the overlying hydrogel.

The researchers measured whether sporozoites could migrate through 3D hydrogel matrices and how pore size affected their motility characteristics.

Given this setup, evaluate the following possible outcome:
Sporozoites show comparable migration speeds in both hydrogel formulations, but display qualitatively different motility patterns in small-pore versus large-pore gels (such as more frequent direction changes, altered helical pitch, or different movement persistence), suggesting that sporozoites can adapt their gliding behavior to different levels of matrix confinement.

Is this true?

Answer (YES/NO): NO